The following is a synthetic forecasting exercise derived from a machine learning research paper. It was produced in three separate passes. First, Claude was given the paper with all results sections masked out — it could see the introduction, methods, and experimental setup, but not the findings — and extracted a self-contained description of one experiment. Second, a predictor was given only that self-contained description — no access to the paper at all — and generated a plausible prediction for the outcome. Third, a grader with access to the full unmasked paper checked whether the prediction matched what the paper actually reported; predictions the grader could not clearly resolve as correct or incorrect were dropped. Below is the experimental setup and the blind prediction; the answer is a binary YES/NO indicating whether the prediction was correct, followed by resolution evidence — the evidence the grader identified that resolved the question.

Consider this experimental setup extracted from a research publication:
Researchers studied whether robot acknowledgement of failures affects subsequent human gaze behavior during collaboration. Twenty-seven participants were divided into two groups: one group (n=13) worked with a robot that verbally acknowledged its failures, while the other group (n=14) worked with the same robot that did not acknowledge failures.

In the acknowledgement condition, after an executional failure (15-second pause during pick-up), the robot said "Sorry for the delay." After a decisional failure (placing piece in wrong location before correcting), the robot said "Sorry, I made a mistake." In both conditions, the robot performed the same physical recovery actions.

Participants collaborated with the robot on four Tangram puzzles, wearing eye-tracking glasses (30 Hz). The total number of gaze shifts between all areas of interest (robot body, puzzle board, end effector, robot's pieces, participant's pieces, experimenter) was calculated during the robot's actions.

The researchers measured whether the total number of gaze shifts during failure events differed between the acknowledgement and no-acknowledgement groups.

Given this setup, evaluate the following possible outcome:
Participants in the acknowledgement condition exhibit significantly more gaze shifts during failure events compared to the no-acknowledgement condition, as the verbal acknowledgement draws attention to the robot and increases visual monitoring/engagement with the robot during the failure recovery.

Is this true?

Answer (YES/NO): NO